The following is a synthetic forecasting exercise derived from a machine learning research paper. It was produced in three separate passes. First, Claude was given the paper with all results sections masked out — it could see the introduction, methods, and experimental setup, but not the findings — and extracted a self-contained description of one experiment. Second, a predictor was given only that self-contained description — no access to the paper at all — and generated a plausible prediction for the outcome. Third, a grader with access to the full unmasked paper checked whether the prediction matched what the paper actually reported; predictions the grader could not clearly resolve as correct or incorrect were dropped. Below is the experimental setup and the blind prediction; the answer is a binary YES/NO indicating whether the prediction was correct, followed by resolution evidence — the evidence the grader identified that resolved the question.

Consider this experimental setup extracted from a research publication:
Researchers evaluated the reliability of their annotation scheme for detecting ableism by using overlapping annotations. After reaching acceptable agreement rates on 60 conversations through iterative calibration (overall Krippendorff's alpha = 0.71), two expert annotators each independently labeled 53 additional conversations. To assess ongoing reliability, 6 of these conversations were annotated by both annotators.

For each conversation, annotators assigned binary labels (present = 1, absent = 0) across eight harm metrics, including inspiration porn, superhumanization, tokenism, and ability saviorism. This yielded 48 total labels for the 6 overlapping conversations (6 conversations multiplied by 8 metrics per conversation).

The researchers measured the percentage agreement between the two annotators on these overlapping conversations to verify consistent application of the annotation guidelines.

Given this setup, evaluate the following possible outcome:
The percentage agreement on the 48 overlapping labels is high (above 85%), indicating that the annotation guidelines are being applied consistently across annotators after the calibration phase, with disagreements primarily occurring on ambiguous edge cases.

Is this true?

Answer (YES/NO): YES